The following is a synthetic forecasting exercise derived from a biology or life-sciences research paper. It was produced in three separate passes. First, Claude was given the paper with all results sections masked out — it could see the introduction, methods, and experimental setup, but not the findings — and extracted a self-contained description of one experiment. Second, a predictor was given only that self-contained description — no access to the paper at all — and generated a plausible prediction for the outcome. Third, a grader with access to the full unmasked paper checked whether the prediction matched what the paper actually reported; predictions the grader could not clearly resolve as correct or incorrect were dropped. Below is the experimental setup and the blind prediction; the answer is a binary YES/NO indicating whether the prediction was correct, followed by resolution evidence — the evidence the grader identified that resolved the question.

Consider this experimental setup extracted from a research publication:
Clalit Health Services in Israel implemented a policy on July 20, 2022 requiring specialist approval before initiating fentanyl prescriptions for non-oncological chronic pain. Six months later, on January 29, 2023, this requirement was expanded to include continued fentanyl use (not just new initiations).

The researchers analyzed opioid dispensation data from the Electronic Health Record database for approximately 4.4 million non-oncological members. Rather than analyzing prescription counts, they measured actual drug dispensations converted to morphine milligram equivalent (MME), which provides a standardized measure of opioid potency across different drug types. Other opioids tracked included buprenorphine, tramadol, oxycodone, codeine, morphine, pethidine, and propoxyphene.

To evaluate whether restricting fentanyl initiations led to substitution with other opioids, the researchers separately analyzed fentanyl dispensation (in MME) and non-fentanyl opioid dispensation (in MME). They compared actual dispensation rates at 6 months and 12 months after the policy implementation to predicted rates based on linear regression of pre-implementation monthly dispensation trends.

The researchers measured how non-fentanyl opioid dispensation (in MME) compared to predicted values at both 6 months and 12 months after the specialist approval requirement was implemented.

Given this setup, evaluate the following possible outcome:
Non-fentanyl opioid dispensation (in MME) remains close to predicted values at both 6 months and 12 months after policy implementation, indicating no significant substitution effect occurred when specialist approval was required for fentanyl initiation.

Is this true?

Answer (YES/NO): NO